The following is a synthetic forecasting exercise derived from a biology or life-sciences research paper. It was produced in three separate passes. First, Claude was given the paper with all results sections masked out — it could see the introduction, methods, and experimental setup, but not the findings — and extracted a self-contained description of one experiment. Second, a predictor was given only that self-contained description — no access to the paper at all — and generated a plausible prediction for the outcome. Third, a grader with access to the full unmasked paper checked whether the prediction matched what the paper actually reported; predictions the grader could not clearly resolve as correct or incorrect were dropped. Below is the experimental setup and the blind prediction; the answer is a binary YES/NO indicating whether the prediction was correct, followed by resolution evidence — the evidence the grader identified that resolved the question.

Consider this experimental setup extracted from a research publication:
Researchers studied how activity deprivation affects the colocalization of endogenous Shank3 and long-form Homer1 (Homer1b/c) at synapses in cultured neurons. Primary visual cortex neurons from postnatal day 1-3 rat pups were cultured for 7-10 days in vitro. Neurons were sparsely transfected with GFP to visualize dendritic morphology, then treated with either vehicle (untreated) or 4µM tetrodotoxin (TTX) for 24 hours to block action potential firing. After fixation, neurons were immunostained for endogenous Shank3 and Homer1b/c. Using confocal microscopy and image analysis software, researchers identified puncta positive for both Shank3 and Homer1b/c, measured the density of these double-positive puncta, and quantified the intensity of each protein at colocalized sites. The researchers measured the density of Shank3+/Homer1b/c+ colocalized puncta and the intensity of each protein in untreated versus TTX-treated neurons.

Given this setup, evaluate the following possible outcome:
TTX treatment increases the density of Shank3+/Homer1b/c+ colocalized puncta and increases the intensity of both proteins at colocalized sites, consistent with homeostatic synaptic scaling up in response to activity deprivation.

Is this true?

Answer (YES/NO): YES